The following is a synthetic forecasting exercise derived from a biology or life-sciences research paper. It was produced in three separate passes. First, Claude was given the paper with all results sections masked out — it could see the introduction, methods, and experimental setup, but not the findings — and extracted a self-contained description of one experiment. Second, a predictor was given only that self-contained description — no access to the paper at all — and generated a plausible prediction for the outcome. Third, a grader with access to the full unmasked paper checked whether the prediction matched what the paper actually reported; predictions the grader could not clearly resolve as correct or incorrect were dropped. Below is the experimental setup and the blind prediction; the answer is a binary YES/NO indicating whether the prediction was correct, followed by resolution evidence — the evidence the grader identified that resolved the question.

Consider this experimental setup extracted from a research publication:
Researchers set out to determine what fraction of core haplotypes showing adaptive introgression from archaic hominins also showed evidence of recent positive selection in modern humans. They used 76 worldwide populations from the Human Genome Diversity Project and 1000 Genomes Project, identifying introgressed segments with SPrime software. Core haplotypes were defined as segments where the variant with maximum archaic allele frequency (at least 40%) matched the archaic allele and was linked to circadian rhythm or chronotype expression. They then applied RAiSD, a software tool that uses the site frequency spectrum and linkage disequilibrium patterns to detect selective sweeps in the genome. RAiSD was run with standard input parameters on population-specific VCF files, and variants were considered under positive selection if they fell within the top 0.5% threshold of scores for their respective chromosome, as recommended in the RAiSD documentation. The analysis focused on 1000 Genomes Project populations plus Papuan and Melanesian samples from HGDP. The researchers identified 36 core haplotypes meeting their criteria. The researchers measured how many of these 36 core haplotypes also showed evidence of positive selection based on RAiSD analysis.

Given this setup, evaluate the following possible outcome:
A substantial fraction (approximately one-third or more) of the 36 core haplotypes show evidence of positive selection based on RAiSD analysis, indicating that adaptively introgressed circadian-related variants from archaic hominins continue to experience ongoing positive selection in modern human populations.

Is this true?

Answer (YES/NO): YES